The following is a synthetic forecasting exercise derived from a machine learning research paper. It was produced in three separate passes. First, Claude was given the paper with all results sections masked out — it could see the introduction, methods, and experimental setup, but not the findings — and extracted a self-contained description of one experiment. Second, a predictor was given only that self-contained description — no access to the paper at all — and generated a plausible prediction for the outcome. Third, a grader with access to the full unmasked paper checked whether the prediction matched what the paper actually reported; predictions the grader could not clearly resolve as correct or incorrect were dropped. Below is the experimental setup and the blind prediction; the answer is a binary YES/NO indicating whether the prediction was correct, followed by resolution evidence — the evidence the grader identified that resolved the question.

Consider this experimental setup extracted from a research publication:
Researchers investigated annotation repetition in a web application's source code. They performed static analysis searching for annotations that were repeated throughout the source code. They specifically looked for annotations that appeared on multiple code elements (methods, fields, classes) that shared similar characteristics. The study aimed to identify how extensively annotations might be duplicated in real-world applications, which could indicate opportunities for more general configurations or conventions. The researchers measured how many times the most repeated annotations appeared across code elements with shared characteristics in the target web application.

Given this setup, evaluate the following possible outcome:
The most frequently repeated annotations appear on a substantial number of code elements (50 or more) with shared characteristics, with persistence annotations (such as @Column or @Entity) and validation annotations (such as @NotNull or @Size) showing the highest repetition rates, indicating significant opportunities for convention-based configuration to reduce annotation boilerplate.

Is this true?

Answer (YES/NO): NO